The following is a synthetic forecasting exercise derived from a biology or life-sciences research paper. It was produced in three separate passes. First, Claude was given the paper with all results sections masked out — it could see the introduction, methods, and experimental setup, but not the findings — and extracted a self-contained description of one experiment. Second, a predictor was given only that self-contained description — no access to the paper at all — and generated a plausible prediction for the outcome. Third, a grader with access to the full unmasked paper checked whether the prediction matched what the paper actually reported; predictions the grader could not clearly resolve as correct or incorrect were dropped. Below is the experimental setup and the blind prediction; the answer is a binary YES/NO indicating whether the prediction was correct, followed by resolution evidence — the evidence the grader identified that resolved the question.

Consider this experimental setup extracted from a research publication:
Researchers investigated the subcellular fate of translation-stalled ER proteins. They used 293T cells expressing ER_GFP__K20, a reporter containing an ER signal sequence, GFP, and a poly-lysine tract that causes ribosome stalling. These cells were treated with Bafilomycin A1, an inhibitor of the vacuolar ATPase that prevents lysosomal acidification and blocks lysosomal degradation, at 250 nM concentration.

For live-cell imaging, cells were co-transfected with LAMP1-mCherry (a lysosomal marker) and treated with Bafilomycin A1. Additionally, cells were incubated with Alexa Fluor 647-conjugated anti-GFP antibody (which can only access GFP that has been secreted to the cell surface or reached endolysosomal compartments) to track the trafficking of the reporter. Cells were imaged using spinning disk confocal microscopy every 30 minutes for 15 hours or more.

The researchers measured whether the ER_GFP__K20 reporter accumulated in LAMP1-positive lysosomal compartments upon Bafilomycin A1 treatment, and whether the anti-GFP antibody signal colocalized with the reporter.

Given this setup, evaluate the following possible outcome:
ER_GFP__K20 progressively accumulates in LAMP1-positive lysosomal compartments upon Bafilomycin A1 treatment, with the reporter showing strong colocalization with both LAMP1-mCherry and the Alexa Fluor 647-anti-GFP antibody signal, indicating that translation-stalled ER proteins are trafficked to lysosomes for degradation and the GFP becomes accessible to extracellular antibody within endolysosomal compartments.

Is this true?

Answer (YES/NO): NO